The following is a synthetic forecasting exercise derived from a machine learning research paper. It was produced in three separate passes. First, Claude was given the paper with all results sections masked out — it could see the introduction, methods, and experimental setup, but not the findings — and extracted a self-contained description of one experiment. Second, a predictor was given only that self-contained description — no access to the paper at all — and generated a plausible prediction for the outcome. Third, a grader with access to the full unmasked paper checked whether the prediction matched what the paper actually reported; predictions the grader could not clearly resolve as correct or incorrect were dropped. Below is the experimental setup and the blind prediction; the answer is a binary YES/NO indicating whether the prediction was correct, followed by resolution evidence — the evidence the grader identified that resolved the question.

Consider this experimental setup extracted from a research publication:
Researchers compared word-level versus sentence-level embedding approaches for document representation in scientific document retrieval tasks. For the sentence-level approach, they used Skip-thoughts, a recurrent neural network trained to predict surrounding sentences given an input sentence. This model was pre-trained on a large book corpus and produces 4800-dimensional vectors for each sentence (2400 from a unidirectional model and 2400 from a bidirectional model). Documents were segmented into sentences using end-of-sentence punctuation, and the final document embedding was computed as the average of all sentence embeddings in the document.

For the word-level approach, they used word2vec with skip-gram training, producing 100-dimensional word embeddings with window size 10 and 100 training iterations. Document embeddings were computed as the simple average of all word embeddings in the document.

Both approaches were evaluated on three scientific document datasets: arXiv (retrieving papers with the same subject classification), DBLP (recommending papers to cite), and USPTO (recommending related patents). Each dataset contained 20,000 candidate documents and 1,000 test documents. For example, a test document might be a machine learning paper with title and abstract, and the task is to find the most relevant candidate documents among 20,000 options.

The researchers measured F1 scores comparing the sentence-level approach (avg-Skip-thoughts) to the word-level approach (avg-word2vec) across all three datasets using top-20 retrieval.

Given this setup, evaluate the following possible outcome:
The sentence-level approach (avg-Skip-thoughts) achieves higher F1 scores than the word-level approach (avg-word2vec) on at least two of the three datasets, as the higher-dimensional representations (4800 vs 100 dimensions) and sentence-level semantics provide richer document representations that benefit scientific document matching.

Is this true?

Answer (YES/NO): NO